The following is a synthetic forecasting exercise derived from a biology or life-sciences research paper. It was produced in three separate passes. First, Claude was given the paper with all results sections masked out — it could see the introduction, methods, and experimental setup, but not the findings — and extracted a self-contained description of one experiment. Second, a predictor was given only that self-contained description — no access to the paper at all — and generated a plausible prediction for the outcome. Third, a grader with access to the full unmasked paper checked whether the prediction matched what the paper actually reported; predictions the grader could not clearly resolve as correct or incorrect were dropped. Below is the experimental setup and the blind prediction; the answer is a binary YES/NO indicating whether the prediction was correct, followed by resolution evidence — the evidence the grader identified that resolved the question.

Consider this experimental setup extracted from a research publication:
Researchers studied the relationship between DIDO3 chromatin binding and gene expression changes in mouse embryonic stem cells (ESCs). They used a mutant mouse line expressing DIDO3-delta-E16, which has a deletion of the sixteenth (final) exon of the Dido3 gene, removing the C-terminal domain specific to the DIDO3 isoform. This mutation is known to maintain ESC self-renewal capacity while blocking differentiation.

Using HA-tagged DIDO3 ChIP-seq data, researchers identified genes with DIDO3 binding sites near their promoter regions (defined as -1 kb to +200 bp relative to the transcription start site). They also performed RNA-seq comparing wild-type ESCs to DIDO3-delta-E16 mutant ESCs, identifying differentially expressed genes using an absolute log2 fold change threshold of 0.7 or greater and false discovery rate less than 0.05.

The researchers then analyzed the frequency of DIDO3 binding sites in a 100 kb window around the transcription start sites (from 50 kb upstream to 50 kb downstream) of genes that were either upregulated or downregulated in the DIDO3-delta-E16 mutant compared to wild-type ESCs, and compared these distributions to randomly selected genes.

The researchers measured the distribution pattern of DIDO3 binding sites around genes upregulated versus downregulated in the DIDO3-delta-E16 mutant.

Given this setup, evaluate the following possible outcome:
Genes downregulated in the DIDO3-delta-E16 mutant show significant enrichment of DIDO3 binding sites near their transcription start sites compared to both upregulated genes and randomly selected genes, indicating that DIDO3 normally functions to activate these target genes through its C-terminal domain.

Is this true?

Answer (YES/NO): NO